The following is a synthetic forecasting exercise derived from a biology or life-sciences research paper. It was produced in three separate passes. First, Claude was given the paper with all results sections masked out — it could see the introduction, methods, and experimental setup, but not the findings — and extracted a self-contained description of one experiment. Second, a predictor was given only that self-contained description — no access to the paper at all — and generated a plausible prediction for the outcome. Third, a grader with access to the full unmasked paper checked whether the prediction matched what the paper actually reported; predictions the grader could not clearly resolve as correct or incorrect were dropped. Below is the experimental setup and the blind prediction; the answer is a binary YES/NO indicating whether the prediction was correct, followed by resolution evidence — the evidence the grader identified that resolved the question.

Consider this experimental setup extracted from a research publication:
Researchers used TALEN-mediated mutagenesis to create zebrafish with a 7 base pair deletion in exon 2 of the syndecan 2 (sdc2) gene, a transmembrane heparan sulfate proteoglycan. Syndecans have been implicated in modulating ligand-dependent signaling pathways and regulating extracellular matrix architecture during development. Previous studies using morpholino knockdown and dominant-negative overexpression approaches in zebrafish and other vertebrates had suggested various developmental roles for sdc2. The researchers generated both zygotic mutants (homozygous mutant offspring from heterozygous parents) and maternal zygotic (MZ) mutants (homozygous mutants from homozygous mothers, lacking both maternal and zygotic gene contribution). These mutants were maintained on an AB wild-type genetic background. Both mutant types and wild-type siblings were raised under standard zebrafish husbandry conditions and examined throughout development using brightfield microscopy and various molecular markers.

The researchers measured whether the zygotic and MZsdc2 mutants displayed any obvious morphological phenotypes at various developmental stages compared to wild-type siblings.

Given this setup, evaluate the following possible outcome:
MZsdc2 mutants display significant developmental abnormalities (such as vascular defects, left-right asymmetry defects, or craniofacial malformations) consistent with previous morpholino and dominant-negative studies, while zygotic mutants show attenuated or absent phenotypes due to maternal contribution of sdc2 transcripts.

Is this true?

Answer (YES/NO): NO